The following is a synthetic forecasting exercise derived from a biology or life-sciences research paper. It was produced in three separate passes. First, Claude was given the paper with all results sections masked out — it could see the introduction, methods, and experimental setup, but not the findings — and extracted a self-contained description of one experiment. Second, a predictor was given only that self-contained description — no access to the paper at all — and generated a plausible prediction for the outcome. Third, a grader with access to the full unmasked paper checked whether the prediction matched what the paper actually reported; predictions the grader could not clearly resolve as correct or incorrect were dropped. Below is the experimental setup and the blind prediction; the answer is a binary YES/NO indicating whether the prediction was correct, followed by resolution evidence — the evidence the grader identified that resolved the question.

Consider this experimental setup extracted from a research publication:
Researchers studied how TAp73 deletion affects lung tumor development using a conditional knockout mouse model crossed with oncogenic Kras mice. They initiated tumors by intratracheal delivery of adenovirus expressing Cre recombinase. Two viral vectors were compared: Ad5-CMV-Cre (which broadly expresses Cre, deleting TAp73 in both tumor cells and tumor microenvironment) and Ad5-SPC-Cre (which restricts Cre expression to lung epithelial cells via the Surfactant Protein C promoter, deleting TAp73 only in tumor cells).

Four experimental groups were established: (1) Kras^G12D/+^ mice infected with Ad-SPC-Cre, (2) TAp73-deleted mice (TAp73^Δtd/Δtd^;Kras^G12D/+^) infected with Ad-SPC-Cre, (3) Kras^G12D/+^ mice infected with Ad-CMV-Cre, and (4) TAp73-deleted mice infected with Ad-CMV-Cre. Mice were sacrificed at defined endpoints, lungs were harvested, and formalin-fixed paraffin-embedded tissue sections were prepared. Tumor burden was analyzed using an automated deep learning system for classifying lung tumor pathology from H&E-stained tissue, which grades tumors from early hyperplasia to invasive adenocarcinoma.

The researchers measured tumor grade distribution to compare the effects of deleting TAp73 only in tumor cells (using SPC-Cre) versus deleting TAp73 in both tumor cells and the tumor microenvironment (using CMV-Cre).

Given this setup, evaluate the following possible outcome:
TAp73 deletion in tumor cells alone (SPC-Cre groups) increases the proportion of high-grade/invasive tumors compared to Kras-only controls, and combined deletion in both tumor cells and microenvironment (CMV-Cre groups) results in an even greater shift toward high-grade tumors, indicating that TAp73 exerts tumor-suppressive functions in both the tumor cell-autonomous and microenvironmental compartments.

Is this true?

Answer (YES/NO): NO